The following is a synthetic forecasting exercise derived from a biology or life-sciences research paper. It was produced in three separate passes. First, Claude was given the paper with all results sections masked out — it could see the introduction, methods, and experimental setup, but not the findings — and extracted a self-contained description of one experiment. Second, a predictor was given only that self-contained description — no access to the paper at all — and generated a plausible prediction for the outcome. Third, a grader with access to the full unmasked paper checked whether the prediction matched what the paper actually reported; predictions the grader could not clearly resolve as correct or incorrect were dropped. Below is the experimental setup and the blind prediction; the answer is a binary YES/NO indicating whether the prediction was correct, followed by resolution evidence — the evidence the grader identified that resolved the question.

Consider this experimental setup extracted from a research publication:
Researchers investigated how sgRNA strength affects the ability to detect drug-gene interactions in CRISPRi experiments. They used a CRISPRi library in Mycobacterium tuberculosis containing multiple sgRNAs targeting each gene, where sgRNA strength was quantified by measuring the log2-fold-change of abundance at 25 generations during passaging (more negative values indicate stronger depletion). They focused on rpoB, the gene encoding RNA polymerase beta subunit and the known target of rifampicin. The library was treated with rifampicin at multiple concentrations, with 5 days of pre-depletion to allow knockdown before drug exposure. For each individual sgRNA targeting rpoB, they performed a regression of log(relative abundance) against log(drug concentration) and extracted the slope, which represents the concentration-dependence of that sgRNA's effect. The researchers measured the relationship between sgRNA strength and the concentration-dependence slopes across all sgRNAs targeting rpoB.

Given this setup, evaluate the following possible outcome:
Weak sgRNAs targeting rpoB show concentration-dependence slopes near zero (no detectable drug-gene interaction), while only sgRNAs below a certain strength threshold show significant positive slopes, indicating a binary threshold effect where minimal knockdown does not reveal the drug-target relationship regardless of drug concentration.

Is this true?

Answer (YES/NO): NO